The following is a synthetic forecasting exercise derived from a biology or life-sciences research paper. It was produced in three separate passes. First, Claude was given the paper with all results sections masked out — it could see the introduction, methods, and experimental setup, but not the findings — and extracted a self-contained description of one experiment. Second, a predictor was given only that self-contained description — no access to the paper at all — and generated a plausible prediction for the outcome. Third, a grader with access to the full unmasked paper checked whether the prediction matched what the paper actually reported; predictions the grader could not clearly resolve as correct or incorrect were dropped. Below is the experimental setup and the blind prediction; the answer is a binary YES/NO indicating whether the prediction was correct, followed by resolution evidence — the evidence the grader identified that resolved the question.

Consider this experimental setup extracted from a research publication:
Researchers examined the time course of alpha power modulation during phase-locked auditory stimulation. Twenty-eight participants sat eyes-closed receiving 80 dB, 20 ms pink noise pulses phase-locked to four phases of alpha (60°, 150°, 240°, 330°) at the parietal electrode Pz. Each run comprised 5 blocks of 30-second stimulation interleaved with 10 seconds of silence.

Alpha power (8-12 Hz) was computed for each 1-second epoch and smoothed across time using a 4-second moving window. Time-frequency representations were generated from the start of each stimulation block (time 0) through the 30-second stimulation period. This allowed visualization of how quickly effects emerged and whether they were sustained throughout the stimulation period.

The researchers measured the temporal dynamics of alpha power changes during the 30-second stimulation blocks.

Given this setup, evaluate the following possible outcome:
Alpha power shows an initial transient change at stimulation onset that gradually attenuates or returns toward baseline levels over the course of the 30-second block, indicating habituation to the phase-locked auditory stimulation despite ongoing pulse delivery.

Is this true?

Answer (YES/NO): NO